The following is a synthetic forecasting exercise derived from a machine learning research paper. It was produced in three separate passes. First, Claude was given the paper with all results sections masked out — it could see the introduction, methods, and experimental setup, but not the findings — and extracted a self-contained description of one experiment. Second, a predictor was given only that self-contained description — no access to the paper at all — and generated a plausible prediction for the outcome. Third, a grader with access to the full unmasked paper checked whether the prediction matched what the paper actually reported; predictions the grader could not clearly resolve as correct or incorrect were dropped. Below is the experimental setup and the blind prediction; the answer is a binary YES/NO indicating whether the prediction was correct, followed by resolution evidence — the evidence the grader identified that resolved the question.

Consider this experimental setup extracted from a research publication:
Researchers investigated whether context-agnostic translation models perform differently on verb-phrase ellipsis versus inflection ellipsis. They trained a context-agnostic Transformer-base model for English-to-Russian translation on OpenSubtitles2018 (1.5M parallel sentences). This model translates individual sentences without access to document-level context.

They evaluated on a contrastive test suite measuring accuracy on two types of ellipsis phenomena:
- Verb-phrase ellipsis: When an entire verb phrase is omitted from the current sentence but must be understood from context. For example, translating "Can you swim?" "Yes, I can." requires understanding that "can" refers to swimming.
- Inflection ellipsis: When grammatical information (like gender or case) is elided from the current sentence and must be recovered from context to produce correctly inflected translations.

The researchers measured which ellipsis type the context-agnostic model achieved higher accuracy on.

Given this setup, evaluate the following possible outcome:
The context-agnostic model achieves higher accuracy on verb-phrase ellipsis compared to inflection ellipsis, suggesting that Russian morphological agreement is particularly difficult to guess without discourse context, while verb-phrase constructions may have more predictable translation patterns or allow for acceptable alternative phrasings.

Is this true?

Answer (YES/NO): NO